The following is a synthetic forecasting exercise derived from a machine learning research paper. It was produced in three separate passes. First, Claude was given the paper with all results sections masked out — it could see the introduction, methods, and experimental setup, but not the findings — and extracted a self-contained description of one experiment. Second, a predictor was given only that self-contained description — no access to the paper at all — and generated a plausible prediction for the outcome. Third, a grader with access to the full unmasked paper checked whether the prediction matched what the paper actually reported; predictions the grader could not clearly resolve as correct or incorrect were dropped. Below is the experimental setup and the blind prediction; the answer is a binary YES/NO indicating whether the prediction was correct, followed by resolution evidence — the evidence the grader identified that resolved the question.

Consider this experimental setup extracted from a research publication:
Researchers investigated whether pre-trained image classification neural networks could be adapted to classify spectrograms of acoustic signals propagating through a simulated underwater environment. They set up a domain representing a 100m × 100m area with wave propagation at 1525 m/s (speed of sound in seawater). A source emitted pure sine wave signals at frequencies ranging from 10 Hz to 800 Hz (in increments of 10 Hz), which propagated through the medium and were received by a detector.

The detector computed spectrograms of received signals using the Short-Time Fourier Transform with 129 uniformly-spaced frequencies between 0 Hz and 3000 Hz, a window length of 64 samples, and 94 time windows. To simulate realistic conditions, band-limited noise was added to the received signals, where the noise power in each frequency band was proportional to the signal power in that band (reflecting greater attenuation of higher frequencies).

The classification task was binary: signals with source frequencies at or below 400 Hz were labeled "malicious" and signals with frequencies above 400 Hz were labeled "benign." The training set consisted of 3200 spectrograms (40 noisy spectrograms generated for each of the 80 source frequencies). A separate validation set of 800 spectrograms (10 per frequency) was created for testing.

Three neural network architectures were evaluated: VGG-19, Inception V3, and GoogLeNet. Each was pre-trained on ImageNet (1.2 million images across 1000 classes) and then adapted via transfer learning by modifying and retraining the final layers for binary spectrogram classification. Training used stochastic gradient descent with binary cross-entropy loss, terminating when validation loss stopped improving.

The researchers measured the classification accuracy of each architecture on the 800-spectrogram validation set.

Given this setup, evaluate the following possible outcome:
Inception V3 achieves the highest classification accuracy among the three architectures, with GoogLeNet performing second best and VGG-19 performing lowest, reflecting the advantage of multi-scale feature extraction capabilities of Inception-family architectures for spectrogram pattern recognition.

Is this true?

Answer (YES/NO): YES